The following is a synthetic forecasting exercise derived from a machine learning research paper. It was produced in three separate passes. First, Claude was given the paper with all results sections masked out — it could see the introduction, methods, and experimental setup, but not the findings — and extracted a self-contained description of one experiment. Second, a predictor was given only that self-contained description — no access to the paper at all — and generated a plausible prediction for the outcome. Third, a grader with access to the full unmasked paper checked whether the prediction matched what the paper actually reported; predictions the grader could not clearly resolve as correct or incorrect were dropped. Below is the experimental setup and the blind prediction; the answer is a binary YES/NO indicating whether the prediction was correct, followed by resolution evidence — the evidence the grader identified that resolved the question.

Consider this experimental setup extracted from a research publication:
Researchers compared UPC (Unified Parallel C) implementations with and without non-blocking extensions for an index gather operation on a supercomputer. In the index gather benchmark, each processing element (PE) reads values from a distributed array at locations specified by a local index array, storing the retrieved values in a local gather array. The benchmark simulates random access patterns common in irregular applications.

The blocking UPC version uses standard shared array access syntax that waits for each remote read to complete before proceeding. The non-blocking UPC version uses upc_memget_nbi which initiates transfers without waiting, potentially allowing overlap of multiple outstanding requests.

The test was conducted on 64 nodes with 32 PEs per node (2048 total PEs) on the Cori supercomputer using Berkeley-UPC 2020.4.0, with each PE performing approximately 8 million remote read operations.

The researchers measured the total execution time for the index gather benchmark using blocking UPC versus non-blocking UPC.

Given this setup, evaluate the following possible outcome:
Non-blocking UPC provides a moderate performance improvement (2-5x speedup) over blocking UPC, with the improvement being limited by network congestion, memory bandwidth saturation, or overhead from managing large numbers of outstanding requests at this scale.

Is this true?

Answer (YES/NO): NO